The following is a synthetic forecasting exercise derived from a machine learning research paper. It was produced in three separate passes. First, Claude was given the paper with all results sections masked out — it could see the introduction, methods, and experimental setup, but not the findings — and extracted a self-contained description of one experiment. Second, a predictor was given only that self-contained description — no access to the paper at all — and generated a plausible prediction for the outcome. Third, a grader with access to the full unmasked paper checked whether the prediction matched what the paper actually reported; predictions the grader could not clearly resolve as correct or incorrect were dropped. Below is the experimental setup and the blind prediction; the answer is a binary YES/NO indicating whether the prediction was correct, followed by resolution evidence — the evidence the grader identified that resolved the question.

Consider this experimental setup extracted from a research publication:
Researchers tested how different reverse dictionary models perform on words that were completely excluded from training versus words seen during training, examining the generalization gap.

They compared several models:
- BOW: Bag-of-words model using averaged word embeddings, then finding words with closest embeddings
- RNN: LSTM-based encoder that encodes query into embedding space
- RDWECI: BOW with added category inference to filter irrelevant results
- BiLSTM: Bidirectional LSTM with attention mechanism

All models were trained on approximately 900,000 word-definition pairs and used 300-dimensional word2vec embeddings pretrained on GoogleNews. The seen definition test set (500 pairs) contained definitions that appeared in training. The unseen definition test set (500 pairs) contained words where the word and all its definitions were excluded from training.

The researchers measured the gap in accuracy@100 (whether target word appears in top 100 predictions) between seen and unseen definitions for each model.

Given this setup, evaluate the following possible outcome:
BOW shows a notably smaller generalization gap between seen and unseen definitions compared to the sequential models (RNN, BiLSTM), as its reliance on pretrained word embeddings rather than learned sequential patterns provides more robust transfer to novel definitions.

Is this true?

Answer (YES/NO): NO